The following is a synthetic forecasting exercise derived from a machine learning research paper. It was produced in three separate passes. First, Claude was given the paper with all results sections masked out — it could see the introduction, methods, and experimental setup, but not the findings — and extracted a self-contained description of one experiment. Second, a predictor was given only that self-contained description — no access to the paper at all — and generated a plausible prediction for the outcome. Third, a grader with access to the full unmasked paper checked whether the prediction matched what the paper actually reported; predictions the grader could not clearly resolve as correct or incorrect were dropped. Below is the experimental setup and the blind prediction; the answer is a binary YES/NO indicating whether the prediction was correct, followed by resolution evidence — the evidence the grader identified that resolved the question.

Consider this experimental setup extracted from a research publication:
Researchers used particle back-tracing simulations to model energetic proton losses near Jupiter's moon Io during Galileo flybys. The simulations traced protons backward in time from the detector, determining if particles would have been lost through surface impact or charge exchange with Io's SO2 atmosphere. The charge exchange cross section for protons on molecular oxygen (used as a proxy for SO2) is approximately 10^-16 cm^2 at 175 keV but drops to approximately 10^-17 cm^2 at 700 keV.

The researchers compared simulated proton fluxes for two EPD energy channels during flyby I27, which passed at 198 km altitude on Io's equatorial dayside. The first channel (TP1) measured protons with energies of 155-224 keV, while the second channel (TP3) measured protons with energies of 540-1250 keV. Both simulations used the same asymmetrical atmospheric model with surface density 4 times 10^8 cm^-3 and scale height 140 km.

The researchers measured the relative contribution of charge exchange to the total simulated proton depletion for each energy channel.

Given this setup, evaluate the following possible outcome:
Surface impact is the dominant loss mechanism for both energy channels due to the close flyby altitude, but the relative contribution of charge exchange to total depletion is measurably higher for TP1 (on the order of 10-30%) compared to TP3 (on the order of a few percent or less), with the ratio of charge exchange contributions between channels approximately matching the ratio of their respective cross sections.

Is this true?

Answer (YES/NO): NO